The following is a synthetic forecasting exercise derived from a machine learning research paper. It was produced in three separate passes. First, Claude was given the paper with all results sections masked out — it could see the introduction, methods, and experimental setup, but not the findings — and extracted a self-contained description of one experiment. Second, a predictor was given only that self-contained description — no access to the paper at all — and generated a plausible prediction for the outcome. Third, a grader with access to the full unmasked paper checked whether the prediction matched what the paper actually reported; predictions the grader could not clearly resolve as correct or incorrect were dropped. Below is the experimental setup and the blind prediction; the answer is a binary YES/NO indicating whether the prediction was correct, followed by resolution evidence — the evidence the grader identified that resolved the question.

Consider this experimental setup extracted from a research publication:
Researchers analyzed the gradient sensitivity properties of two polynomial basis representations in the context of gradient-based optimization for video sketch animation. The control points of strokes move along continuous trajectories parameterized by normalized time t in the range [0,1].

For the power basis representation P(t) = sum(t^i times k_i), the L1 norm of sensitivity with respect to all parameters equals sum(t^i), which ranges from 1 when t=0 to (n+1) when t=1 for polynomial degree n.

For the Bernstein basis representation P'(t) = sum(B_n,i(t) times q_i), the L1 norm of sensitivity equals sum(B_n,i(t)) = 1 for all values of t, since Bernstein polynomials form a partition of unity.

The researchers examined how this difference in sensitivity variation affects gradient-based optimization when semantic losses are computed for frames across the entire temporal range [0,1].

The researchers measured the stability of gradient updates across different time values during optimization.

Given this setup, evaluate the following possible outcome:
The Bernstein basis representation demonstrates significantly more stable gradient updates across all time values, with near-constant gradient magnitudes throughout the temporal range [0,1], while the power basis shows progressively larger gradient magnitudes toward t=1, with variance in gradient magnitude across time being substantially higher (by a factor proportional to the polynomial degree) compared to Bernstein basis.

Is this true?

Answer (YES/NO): YES